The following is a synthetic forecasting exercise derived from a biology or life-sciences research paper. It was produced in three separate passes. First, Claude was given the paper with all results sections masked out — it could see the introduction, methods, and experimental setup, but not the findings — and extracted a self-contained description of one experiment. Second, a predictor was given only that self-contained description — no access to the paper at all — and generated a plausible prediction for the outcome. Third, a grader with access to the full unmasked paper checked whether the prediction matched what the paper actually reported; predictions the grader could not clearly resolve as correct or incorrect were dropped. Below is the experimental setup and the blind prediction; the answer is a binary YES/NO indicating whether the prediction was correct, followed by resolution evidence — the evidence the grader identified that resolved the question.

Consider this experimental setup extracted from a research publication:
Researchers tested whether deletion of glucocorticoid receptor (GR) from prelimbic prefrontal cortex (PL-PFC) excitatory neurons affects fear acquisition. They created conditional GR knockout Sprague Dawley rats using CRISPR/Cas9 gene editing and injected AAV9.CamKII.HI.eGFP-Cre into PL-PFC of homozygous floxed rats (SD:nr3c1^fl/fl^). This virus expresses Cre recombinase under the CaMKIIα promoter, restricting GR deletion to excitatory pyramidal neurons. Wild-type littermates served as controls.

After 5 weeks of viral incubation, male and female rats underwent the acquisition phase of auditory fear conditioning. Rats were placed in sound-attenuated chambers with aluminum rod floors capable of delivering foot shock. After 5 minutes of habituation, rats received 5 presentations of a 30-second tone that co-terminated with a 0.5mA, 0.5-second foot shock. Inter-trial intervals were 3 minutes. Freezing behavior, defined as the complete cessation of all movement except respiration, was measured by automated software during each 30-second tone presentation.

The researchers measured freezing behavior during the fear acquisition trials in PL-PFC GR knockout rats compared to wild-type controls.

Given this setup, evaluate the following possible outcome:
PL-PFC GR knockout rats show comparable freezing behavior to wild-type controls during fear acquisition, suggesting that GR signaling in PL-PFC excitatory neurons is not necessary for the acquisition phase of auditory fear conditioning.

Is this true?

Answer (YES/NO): NO